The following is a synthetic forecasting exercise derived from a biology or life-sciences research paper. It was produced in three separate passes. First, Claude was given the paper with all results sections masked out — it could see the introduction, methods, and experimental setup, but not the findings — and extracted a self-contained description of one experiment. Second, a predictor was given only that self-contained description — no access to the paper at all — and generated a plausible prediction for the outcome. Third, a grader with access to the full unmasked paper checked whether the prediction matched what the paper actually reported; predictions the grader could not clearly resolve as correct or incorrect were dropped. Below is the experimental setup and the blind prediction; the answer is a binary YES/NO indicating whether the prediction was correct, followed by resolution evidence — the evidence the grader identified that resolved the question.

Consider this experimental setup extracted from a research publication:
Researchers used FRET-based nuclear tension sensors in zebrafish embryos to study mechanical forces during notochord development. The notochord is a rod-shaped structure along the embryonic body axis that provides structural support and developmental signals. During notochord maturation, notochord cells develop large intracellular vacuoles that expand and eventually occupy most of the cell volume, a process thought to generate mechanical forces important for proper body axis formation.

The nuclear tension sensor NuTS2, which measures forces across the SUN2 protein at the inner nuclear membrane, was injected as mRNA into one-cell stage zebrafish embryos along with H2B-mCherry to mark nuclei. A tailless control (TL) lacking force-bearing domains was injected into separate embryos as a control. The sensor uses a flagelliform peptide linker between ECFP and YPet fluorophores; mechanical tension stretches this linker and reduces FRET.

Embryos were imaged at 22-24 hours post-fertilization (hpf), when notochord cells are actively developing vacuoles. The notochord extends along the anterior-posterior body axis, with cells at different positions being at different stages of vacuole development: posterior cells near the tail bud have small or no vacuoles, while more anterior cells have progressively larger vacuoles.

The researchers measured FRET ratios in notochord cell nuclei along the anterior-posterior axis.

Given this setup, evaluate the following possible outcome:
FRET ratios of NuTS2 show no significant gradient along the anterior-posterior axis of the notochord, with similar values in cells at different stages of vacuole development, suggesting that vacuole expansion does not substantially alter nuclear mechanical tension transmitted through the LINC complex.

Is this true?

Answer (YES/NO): NO